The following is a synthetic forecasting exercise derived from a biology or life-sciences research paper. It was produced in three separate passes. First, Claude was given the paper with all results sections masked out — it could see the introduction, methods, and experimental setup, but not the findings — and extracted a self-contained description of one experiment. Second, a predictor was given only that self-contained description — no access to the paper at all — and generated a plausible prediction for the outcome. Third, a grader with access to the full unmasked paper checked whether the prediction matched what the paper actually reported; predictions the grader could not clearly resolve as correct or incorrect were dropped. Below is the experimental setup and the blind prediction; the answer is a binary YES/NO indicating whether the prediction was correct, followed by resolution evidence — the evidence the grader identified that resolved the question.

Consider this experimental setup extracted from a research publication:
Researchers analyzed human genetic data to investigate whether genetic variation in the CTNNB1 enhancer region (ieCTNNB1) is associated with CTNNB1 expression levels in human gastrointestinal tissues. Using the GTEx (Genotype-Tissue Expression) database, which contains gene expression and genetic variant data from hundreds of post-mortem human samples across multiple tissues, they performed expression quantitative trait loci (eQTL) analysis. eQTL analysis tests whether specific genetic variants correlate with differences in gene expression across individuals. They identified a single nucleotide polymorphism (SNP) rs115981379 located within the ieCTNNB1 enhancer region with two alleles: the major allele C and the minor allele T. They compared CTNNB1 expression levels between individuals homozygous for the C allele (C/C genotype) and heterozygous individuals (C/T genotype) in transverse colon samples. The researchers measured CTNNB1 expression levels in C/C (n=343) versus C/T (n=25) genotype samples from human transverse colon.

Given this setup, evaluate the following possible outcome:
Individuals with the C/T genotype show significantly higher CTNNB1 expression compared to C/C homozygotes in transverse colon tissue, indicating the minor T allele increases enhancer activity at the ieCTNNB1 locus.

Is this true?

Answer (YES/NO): NO